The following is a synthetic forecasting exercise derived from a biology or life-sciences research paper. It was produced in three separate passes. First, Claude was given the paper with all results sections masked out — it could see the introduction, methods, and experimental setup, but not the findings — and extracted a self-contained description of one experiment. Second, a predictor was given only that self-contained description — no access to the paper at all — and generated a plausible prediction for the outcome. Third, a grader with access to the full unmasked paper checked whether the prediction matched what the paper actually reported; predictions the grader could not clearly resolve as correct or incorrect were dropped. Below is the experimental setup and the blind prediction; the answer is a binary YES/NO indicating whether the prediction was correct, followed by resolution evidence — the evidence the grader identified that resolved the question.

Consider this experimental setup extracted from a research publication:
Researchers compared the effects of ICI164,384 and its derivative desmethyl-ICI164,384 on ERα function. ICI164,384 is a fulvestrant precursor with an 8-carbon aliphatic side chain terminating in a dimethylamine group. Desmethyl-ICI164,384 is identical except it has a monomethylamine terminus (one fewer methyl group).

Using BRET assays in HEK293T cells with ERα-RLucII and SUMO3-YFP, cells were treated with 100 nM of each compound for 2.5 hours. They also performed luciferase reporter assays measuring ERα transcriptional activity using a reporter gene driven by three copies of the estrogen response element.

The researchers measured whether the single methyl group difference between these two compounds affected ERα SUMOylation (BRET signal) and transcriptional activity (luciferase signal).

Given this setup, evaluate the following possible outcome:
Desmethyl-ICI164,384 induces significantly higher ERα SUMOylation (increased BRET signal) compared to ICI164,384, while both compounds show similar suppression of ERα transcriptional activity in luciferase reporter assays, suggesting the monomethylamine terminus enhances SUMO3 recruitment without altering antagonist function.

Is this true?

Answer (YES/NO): NO